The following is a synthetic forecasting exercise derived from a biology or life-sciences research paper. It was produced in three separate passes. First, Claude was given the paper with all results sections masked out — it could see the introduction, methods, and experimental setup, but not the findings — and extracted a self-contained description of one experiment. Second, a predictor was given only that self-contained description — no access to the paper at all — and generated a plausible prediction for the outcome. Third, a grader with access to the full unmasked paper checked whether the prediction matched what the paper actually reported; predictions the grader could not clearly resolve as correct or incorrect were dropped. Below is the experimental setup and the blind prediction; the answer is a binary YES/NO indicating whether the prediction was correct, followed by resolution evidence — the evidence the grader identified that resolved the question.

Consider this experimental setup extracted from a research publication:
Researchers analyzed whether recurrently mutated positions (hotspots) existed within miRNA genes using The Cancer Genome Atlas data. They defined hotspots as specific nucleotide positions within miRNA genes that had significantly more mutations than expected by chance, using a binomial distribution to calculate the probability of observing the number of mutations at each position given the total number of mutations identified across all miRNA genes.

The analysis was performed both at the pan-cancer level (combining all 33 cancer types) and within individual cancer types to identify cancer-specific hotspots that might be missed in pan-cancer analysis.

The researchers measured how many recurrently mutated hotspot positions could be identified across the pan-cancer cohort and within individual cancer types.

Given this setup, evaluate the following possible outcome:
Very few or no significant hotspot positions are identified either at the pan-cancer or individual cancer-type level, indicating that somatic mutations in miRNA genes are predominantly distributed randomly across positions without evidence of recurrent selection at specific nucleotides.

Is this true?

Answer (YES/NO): NO